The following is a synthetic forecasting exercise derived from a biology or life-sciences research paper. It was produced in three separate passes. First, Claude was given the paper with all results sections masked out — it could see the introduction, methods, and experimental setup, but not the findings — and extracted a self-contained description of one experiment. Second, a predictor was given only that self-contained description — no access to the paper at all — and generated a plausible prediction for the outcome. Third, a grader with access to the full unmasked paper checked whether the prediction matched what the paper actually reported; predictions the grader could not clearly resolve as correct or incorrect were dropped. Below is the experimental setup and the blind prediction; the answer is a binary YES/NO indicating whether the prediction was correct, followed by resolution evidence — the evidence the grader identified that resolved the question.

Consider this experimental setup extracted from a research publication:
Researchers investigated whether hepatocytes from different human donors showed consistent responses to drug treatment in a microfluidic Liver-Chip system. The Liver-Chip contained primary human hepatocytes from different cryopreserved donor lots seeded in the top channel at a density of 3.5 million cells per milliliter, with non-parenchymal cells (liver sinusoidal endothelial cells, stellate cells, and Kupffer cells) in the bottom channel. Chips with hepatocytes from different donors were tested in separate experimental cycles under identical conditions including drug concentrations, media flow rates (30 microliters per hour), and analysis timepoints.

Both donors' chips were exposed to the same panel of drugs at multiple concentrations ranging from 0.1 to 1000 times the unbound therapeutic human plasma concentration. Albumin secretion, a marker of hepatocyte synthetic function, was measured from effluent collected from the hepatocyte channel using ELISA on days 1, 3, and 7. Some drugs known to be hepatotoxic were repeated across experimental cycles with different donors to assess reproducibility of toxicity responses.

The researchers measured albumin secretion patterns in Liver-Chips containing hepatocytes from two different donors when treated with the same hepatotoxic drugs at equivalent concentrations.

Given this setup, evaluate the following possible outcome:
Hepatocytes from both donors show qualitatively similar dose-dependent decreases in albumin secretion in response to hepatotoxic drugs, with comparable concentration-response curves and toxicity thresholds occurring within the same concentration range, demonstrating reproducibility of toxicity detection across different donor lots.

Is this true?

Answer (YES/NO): NO